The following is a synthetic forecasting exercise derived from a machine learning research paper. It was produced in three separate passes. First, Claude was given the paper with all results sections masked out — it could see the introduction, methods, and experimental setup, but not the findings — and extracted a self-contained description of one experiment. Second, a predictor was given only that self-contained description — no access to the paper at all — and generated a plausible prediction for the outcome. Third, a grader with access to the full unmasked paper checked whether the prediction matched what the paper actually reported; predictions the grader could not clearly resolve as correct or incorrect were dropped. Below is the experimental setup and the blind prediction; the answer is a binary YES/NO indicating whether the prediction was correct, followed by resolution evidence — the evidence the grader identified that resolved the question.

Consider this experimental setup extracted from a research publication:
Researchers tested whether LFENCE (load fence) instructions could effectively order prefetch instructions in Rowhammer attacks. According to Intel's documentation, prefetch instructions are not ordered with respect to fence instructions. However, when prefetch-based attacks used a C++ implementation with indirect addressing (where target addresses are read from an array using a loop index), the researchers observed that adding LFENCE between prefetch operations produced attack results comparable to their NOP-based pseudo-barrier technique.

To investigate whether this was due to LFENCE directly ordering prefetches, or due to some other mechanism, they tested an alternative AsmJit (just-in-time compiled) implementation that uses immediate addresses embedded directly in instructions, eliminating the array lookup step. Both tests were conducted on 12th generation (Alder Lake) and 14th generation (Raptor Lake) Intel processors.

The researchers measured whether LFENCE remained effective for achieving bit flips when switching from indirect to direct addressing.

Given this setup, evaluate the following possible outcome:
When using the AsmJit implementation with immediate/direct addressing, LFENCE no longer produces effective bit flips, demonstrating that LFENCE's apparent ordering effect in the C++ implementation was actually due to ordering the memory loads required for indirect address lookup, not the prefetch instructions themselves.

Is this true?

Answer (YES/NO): YES